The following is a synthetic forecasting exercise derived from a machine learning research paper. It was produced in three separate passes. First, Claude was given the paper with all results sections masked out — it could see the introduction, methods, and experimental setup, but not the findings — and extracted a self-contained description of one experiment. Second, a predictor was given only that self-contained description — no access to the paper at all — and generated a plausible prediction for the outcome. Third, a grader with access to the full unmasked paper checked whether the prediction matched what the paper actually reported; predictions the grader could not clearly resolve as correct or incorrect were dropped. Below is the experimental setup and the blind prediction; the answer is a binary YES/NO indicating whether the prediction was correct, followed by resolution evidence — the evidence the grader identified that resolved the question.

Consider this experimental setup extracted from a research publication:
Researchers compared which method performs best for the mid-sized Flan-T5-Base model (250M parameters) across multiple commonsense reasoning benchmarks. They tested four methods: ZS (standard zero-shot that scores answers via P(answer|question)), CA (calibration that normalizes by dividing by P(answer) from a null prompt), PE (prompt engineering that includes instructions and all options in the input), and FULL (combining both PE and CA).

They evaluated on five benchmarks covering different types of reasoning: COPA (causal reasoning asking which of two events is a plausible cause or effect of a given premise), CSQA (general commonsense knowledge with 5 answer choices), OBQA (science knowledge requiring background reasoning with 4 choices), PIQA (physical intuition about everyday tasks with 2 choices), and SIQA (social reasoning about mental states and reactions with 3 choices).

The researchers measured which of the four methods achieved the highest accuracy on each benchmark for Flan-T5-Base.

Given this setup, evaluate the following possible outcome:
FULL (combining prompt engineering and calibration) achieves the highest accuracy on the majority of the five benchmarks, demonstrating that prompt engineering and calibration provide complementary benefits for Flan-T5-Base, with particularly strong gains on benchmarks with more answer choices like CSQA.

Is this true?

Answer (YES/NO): NO